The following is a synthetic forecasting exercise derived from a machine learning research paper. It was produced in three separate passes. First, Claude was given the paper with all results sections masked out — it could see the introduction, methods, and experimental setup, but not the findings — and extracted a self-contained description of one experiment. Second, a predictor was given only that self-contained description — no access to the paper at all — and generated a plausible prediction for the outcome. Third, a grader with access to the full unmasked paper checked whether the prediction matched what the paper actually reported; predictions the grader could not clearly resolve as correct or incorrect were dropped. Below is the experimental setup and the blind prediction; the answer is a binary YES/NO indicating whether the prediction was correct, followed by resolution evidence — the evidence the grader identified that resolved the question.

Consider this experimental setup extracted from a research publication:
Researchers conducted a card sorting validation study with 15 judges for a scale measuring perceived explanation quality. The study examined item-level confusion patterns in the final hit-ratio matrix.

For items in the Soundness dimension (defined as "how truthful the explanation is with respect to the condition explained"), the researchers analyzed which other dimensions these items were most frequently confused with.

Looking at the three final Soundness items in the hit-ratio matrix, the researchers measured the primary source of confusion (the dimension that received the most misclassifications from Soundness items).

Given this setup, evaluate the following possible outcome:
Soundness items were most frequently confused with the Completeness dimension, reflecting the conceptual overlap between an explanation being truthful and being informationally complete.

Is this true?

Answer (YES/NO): NO